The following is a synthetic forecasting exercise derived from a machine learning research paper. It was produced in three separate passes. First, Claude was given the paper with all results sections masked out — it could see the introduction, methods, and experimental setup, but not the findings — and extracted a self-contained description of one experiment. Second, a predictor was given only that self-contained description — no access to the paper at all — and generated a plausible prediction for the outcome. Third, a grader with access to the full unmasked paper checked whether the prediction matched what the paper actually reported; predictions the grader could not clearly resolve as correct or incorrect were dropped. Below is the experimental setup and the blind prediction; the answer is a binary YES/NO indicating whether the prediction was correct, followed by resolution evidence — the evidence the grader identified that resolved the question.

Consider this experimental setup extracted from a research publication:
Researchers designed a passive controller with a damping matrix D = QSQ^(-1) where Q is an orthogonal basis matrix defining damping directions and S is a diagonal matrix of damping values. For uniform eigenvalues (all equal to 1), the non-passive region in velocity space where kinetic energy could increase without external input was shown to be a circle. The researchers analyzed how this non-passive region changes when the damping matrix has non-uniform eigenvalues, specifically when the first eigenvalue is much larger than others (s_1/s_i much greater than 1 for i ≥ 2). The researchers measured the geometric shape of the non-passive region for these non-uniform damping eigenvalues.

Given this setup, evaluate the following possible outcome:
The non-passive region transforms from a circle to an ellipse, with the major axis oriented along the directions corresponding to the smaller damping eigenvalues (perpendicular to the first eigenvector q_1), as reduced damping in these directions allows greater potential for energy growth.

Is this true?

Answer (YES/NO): NO